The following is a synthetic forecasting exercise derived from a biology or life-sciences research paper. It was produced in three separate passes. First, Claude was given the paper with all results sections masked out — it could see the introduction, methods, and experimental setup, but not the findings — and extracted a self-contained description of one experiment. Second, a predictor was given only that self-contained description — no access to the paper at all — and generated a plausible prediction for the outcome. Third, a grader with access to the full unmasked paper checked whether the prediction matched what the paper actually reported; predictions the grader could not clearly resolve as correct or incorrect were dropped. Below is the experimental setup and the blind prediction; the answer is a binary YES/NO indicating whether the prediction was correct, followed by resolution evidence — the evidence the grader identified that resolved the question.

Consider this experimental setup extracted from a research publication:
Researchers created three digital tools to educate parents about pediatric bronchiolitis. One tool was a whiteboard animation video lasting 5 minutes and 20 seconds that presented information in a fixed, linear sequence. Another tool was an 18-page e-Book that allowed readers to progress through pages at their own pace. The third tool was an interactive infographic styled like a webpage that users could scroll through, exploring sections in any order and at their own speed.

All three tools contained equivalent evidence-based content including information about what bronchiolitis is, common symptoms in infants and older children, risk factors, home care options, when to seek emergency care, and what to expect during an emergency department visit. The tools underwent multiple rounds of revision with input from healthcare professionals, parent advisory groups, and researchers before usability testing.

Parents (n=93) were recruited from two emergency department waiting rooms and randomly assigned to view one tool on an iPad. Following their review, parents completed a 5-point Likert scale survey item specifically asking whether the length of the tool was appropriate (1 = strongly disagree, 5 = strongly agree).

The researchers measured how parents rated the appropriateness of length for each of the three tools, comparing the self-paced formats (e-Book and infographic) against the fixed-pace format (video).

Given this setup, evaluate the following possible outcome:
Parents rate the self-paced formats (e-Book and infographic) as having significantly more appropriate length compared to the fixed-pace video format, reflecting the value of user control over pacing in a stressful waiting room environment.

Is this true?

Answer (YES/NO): NO